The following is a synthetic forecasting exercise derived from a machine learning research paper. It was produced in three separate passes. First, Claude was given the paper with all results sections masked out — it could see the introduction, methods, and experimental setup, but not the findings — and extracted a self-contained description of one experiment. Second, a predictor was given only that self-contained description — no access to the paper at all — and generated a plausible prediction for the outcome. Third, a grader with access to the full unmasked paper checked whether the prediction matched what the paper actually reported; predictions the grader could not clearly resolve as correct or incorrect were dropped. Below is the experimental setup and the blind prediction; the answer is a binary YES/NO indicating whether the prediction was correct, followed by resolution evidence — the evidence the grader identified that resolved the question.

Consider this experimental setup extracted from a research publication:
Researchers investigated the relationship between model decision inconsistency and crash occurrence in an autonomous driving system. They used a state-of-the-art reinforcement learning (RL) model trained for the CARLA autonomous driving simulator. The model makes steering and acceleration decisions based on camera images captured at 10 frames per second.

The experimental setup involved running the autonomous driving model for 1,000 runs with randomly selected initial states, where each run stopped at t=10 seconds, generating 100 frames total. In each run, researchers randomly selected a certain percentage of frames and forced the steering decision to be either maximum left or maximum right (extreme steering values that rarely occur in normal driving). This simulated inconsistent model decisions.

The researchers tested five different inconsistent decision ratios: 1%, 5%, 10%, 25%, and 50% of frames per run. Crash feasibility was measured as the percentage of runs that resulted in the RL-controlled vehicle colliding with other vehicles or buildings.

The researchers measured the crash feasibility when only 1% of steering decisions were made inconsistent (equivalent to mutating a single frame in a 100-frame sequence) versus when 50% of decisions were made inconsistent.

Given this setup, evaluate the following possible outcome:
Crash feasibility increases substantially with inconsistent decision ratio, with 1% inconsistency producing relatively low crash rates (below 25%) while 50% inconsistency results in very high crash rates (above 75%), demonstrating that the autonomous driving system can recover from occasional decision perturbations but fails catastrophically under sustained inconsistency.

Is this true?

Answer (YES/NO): NO